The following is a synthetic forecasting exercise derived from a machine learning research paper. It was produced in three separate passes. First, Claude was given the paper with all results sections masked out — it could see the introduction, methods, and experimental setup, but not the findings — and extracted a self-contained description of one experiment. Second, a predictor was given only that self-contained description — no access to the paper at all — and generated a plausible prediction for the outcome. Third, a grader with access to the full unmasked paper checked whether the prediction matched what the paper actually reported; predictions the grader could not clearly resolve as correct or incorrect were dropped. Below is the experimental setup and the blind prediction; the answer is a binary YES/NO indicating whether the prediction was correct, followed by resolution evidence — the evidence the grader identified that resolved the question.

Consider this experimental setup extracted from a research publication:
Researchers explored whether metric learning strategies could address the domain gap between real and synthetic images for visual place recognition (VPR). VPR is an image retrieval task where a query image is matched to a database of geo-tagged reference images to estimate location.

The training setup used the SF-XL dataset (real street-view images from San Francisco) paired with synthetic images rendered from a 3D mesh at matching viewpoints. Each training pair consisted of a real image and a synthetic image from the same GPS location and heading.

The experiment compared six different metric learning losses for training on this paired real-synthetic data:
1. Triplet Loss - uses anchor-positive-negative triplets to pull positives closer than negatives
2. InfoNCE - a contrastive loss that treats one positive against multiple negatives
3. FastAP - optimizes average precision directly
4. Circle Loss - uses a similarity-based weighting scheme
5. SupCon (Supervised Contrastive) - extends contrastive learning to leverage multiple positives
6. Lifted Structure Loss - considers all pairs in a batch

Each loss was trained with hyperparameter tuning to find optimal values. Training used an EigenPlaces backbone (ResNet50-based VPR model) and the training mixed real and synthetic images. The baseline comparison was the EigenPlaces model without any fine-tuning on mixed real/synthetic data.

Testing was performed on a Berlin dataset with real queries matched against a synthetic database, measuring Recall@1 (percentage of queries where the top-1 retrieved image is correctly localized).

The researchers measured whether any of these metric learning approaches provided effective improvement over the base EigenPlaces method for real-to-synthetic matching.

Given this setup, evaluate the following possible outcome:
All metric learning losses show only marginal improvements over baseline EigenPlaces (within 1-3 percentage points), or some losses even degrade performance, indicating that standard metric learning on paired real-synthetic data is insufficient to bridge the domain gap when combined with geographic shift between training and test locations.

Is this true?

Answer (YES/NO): YES